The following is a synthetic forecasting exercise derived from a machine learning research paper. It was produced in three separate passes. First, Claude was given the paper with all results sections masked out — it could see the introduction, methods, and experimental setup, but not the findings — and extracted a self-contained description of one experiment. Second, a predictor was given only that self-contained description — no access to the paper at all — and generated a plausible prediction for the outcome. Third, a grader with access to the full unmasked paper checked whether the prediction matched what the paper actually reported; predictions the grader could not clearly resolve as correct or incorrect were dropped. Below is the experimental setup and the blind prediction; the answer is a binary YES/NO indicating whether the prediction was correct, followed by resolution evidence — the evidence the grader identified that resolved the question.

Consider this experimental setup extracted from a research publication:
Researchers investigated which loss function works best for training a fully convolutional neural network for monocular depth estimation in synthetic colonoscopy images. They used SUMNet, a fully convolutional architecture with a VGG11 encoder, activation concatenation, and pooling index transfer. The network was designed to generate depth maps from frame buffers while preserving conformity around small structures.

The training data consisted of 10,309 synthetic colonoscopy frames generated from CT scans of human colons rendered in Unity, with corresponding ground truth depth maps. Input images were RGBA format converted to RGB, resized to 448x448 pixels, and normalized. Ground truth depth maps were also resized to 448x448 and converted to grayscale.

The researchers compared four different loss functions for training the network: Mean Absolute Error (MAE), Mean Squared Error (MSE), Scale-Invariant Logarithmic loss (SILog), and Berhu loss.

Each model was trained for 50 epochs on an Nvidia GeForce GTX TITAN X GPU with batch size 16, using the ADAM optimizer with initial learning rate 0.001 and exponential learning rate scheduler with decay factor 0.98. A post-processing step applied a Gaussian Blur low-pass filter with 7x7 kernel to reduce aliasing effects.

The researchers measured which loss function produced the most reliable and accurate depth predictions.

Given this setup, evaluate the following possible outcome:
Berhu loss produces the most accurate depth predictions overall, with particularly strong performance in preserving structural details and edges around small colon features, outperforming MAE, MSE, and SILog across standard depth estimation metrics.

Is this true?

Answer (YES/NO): NO